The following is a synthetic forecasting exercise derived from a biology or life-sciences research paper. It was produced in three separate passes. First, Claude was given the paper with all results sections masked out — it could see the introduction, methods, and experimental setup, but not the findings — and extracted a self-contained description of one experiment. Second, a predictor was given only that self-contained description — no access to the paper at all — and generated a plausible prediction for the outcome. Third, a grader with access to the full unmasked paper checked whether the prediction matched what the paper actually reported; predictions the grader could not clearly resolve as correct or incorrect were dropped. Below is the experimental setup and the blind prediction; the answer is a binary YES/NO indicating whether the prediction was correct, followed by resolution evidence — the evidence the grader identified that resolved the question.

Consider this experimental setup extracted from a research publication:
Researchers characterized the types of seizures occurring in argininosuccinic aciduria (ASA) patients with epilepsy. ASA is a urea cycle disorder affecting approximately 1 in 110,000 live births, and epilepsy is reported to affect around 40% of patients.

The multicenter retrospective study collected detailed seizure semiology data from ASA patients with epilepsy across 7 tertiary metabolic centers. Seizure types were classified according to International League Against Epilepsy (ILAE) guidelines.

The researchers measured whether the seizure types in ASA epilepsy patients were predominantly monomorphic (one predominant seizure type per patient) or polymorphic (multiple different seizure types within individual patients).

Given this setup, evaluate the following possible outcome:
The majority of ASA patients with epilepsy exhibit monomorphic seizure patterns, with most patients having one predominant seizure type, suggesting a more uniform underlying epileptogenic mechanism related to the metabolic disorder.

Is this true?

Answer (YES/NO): NO